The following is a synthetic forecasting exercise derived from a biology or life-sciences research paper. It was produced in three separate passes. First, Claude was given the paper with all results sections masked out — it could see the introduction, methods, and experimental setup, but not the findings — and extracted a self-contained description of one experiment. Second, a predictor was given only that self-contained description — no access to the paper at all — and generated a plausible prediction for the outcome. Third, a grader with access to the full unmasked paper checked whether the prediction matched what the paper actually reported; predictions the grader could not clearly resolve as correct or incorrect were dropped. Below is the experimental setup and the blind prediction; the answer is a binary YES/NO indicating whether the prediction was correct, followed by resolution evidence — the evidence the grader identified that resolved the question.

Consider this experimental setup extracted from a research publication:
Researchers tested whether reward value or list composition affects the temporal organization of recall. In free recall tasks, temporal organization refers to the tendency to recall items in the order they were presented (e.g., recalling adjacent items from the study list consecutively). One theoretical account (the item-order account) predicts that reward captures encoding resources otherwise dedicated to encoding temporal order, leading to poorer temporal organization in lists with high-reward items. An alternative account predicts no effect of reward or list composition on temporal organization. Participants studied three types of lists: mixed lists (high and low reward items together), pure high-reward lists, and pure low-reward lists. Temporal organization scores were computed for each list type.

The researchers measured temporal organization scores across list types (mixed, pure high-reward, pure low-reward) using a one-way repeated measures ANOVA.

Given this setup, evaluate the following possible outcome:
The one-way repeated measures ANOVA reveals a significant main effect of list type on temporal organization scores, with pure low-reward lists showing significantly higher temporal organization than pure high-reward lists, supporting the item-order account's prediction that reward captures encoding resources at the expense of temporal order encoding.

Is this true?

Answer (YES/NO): NO